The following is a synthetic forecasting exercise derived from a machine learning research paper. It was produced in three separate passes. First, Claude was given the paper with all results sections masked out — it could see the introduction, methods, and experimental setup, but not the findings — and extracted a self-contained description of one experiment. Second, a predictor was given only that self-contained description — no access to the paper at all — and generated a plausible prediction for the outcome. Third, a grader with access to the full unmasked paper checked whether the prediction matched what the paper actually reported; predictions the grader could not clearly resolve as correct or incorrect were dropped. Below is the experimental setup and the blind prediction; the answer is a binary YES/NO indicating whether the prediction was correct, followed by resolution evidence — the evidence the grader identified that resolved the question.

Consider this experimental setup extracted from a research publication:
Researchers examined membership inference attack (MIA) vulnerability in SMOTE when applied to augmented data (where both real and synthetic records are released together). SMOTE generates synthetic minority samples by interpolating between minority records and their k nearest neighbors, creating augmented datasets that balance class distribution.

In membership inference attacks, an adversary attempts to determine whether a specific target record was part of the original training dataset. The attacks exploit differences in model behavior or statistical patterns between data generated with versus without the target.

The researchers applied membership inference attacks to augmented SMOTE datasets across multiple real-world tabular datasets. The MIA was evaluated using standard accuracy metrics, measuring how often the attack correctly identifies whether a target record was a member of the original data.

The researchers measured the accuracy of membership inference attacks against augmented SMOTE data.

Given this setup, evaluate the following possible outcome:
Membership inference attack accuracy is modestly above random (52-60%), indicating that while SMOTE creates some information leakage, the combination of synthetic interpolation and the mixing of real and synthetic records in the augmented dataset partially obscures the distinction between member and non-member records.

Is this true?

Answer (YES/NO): NO